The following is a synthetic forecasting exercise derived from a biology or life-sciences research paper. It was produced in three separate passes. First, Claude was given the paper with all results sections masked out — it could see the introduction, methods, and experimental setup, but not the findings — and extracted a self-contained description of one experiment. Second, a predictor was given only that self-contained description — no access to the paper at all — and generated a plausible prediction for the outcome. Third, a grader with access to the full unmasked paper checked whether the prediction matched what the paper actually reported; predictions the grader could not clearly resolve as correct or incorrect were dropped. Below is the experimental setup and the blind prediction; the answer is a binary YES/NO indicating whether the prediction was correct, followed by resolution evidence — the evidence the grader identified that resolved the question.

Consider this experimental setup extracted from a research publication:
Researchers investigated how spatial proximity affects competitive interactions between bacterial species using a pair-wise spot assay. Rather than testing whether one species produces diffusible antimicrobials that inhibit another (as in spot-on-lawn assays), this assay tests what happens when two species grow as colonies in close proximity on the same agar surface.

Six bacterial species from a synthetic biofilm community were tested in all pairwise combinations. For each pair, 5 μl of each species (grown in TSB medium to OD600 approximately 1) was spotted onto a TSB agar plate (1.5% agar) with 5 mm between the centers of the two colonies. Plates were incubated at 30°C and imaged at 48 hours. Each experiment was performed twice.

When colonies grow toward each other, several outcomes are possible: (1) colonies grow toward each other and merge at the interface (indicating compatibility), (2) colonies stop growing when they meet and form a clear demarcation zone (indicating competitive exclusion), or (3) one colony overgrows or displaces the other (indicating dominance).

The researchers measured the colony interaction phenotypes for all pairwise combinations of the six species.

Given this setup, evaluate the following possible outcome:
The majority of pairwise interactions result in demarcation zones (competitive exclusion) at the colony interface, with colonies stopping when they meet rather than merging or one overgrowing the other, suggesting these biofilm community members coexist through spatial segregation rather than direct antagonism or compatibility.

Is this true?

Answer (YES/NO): NO